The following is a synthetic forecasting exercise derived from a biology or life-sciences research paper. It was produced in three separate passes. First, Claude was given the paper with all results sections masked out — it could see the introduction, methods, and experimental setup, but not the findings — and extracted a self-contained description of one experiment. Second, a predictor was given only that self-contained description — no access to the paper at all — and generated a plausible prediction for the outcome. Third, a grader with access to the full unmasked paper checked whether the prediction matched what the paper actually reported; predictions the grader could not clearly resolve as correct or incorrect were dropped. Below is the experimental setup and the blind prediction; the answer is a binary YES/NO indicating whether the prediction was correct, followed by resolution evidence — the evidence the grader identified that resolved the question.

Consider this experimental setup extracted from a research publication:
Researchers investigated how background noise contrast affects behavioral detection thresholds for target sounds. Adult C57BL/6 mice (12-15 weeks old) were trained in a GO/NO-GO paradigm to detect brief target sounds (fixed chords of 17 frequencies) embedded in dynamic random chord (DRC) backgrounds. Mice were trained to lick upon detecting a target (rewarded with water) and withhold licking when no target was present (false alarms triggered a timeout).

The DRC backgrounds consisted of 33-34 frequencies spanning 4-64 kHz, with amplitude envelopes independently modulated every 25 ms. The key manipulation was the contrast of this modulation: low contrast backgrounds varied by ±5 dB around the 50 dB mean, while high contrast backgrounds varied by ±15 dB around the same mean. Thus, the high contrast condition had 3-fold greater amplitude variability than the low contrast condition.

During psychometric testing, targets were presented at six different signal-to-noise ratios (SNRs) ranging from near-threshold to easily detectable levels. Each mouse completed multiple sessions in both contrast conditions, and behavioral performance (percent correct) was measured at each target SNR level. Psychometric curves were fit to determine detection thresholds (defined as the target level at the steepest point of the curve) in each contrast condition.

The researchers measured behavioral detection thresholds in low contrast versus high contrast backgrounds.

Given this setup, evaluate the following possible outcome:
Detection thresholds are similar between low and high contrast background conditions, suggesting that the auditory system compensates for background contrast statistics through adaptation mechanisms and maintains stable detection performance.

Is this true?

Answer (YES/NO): NO